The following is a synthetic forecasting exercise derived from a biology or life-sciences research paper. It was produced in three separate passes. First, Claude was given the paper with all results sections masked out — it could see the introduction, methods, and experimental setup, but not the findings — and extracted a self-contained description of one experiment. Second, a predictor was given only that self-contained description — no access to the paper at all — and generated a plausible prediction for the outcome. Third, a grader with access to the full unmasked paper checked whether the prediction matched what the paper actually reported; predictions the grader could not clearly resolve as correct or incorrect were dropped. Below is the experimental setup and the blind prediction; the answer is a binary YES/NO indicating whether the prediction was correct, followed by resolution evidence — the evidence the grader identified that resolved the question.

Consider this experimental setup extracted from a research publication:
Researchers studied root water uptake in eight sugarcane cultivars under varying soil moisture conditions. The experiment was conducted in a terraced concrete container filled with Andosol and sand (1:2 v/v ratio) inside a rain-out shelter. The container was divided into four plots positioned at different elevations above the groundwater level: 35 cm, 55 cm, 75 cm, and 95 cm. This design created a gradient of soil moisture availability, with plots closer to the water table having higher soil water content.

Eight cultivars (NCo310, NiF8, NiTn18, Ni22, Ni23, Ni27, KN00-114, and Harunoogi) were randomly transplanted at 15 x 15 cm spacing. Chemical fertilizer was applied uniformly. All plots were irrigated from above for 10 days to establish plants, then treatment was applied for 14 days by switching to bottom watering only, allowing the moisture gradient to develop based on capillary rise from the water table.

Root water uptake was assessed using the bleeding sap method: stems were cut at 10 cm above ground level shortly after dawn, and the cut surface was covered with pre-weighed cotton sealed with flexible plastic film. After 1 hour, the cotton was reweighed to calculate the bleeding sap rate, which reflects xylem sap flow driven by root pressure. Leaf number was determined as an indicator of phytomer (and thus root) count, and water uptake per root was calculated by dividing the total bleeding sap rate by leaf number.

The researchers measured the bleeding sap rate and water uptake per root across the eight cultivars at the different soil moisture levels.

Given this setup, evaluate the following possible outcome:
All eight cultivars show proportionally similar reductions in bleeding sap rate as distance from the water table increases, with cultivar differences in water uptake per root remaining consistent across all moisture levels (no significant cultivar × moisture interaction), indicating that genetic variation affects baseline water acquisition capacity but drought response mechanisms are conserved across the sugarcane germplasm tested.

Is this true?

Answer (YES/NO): NO